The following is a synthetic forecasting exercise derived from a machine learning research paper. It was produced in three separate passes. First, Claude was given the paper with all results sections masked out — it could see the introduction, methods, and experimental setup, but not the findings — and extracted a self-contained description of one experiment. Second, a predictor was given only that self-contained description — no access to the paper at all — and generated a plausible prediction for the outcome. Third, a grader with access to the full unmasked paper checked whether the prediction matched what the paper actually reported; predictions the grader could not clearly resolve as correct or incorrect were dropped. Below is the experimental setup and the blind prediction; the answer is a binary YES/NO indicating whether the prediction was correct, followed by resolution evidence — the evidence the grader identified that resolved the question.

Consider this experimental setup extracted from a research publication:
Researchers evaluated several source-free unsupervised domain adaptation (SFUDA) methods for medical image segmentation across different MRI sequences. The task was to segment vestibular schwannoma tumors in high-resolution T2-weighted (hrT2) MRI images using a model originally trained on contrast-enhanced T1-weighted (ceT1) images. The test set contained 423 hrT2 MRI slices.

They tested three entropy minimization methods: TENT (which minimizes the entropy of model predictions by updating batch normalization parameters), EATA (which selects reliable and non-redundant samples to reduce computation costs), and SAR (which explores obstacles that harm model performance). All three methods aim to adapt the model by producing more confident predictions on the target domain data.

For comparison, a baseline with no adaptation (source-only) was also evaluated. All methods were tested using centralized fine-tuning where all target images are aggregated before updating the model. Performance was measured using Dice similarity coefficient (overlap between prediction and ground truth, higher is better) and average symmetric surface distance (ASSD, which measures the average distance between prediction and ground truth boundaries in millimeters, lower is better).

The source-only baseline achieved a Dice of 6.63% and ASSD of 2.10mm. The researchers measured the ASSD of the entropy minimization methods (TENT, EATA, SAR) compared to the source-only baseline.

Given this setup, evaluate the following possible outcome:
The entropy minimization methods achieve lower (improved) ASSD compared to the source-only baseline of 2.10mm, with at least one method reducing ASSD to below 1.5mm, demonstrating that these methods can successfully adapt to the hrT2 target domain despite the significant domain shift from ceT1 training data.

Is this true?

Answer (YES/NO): NO